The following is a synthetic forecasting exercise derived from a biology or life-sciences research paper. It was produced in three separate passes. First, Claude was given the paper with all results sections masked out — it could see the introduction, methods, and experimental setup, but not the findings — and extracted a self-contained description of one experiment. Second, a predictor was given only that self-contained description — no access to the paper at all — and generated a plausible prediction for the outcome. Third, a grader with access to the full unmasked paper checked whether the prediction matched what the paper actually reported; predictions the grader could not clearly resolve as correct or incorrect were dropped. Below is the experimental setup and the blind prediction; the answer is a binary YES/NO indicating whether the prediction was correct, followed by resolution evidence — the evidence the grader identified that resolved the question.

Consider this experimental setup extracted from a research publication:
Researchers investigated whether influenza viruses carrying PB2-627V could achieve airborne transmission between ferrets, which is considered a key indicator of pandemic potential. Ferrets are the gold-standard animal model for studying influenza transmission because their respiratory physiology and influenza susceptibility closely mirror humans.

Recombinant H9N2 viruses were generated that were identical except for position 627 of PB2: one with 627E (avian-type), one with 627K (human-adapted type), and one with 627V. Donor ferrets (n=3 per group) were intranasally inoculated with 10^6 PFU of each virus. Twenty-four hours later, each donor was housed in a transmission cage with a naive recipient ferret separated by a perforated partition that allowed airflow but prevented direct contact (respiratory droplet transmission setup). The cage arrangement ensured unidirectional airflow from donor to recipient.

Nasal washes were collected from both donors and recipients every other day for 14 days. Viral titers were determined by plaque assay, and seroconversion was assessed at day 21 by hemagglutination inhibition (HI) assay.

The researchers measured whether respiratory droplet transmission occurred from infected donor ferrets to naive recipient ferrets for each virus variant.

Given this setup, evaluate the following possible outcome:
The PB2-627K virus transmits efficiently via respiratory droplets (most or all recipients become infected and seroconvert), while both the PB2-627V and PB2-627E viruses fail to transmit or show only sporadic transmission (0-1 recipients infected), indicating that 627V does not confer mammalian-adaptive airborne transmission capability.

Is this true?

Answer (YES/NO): NO